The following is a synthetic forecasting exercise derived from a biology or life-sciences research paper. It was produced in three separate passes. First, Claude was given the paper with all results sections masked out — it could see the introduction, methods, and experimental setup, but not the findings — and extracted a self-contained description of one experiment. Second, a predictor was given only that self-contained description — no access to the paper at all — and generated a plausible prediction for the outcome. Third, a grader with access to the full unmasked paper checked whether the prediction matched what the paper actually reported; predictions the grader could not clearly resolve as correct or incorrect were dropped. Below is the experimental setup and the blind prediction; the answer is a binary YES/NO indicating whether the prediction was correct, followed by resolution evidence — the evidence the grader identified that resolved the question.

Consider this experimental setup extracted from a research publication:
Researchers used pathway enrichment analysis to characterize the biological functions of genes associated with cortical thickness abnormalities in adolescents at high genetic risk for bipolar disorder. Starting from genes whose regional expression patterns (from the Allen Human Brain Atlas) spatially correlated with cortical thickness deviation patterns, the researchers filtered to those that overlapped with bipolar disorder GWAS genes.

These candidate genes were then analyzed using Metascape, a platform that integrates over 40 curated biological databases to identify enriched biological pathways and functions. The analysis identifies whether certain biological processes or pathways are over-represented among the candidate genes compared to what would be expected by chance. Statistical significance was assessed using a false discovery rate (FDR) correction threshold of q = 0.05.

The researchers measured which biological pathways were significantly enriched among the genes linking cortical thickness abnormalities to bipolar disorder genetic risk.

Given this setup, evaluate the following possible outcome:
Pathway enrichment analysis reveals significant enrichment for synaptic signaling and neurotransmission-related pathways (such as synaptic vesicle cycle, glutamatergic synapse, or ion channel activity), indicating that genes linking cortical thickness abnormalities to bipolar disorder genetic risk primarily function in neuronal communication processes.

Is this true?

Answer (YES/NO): NO